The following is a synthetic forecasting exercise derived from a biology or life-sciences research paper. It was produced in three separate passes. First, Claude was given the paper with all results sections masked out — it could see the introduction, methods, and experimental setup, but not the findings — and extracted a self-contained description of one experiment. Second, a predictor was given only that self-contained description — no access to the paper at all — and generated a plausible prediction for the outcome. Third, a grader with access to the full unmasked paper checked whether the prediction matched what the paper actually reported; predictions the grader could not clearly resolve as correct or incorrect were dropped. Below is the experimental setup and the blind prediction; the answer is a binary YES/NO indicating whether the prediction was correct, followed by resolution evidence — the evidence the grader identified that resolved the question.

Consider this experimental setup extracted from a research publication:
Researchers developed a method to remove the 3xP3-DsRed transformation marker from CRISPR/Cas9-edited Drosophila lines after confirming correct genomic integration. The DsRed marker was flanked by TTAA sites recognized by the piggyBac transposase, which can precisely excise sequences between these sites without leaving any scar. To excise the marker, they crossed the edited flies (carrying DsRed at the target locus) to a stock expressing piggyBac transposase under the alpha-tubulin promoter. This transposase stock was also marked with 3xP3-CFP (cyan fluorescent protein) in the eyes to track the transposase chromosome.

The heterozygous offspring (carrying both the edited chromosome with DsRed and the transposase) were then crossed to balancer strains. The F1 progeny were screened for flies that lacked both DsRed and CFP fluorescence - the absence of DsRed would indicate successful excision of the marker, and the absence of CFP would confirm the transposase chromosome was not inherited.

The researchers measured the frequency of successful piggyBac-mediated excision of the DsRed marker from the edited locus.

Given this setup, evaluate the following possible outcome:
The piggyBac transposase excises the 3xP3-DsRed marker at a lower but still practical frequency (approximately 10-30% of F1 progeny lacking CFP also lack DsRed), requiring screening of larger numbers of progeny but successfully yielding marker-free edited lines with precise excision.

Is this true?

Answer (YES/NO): YES